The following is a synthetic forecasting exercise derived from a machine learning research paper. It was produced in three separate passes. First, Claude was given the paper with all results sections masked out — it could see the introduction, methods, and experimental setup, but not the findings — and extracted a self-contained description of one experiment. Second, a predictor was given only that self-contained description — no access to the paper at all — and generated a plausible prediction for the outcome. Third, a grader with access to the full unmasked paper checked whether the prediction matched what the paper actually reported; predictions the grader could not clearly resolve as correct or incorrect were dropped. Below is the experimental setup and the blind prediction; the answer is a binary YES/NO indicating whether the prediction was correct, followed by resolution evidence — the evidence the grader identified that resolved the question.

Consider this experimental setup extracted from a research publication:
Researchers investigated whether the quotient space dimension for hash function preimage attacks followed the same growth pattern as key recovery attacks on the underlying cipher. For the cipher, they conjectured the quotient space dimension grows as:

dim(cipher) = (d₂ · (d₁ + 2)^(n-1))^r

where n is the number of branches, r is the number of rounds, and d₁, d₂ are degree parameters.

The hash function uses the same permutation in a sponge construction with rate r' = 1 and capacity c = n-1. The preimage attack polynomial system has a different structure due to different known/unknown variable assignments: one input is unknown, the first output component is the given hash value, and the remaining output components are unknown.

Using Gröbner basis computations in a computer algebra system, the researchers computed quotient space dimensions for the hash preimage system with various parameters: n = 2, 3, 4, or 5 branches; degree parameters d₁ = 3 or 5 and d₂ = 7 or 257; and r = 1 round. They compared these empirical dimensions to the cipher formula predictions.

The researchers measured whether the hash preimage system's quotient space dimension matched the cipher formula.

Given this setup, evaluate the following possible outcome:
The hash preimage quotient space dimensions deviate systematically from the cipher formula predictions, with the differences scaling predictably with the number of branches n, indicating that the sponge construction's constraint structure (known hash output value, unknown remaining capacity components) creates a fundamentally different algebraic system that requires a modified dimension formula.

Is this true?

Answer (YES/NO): YES